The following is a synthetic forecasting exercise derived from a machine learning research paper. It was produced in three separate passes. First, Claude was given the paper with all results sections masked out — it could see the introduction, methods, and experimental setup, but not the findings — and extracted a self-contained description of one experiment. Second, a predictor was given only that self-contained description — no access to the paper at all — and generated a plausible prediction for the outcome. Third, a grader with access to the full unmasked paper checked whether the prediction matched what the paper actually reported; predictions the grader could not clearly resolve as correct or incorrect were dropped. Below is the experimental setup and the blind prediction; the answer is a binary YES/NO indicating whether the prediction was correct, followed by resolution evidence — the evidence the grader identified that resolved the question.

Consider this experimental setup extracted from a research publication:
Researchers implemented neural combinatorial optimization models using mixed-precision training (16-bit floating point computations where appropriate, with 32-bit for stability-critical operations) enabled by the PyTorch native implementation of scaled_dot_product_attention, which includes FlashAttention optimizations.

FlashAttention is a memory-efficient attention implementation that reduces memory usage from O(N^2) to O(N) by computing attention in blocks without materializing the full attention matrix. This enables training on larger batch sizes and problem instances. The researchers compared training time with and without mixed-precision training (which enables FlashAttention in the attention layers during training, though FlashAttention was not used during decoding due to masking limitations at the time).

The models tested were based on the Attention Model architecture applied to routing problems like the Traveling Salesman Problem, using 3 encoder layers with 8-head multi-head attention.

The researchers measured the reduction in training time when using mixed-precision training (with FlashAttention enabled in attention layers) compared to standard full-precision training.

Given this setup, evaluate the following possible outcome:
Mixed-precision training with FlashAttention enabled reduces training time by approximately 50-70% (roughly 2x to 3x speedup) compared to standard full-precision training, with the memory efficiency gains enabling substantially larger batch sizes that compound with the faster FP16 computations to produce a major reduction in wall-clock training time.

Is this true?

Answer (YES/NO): NO